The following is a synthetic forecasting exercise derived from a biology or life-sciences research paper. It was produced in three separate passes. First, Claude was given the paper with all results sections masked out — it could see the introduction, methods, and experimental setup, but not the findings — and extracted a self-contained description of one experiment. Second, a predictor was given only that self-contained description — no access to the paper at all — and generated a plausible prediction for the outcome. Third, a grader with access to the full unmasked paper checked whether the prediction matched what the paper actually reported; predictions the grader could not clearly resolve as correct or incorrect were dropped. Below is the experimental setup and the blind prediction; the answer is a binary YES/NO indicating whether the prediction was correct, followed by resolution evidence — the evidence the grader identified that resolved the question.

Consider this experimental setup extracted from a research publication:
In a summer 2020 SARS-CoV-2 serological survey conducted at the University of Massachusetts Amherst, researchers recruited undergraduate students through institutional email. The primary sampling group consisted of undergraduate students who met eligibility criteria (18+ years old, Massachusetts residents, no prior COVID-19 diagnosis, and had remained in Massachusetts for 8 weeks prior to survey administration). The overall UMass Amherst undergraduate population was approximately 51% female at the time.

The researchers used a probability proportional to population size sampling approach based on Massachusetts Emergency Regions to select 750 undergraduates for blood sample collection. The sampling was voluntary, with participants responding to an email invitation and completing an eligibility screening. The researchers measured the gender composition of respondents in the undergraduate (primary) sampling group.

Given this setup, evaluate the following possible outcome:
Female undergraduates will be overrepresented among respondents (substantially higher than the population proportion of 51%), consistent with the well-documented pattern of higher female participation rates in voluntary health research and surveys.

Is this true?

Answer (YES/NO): YES